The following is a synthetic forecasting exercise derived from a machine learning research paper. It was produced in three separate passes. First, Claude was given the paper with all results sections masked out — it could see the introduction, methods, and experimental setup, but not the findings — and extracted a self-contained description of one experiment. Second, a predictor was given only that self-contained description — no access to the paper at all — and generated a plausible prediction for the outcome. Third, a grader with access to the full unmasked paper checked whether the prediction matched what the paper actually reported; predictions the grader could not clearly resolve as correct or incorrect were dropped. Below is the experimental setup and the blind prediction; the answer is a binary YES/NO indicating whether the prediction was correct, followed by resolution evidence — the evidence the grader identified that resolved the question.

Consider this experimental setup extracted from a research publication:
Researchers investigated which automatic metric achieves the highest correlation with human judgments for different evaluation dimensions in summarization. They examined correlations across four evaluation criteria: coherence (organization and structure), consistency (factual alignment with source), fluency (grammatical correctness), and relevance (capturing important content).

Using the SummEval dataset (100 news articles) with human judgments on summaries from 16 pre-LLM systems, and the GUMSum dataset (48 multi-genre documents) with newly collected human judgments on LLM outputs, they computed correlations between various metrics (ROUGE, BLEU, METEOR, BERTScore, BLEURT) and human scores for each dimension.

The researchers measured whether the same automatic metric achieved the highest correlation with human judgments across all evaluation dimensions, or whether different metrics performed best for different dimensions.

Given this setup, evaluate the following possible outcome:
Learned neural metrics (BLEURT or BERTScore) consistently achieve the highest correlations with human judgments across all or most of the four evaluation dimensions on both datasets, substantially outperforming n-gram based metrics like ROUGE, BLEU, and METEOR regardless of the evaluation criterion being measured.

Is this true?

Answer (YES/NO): NO